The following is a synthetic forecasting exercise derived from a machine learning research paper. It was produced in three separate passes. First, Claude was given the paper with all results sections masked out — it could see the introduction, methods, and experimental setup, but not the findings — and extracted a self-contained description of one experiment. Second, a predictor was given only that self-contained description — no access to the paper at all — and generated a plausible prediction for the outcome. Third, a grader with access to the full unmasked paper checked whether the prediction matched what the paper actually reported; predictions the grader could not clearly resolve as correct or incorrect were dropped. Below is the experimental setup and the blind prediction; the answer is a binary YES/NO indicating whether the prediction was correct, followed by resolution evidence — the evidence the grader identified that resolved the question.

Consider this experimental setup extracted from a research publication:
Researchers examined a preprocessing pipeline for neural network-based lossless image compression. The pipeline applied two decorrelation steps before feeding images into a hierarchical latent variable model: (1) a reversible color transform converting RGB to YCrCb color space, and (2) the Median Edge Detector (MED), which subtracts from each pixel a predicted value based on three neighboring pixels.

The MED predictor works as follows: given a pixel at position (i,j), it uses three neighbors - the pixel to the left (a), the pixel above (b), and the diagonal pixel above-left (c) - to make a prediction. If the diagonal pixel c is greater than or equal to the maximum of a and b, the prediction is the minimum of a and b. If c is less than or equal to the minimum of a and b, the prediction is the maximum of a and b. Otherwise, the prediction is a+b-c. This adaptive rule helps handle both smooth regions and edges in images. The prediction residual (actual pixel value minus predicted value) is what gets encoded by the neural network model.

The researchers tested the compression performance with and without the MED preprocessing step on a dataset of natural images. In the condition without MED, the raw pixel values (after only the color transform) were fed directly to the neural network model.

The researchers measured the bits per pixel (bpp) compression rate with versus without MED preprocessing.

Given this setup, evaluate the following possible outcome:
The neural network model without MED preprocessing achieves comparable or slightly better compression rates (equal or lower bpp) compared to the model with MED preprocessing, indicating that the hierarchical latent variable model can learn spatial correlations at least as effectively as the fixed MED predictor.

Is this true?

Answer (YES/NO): YES